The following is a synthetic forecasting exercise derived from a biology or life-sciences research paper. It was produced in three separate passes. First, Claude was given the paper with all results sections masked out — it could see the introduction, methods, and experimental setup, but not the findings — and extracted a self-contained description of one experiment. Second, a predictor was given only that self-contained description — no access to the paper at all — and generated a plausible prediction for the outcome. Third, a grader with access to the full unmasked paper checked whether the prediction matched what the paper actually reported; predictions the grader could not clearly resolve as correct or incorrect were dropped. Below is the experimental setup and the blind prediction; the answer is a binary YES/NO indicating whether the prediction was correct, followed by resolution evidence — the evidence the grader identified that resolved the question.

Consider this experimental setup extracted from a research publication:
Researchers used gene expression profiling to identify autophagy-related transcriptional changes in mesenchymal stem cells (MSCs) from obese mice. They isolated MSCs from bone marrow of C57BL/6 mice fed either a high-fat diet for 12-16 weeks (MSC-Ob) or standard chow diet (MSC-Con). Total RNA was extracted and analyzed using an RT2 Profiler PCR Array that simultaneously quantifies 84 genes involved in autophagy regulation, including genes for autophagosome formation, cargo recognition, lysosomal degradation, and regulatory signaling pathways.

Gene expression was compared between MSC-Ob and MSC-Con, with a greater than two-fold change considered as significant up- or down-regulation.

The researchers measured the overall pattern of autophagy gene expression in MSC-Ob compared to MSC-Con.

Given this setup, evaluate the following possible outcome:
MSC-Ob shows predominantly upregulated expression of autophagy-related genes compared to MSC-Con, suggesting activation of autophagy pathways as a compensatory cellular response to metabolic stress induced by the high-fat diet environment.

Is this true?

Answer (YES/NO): NO